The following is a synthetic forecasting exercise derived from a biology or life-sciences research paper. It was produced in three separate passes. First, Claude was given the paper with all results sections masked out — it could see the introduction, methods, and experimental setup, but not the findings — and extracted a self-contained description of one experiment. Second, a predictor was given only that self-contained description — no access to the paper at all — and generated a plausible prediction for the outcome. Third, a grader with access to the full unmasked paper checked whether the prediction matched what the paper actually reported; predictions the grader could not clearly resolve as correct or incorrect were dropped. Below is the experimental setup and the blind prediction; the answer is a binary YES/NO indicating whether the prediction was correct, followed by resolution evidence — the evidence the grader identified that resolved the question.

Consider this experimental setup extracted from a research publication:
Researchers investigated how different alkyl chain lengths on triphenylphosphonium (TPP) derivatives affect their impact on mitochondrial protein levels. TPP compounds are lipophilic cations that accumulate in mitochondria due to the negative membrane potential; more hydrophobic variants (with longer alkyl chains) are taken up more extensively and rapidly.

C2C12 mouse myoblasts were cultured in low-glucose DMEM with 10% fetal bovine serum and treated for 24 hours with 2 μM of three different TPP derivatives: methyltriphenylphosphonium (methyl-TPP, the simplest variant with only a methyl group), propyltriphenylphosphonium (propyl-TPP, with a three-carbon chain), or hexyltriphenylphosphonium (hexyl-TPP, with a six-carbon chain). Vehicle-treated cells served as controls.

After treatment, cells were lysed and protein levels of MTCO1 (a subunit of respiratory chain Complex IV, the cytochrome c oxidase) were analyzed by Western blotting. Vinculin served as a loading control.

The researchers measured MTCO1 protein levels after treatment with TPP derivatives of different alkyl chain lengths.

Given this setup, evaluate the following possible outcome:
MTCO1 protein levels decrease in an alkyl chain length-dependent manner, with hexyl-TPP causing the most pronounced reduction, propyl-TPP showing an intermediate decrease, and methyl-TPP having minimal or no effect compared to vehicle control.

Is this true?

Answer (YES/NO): YES